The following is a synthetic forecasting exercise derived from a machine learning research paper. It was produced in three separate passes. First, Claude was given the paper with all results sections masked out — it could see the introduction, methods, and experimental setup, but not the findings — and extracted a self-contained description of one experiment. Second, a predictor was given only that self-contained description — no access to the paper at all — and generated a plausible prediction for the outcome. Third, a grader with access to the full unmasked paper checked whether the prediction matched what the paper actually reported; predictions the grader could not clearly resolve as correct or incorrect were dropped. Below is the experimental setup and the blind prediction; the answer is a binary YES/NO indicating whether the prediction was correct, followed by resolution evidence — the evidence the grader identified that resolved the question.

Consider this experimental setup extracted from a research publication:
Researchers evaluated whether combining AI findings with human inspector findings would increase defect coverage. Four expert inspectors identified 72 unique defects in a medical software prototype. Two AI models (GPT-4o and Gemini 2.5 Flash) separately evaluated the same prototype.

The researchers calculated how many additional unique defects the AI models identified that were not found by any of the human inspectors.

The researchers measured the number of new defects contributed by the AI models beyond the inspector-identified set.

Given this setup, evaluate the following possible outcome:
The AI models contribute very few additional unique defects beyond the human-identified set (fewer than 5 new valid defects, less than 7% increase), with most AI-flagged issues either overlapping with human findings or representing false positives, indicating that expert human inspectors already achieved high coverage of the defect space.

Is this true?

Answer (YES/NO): NO